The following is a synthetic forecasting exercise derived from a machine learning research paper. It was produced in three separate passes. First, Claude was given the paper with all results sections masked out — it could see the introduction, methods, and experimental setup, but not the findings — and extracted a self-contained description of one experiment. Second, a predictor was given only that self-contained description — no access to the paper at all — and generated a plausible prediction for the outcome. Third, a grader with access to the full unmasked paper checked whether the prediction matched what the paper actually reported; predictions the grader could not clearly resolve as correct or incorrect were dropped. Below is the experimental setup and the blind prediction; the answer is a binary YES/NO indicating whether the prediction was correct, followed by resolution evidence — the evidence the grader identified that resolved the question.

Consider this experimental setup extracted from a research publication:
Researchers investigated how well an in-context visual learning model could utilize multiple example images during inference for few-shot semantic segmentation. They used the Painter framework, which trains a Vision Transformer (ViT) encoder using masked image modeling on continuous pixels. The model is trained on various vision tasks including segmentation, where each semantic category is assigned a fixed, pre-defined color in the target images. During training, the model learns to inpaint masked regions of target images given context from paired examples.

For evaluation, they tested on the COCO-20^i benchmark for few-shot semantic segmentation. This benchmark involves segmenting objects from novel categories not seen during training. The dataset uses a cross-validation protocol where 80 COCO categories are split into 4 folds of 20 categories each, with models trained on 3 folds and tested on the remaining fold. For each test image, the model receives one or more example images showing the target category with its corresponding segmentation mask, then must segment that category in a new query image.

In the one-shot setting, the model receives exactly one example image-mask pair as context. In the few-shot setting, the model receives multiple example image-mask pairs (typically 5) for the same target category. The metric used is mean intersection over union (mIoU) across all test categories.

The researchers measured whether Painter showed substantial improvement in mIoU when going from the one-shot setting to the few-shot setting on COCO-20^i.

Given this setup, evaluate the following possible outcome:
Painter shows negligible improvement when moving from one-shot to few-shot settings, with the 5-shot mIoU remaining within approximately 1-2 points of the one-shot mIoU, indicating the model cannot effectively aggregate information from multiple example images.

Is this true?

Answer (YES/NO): YES